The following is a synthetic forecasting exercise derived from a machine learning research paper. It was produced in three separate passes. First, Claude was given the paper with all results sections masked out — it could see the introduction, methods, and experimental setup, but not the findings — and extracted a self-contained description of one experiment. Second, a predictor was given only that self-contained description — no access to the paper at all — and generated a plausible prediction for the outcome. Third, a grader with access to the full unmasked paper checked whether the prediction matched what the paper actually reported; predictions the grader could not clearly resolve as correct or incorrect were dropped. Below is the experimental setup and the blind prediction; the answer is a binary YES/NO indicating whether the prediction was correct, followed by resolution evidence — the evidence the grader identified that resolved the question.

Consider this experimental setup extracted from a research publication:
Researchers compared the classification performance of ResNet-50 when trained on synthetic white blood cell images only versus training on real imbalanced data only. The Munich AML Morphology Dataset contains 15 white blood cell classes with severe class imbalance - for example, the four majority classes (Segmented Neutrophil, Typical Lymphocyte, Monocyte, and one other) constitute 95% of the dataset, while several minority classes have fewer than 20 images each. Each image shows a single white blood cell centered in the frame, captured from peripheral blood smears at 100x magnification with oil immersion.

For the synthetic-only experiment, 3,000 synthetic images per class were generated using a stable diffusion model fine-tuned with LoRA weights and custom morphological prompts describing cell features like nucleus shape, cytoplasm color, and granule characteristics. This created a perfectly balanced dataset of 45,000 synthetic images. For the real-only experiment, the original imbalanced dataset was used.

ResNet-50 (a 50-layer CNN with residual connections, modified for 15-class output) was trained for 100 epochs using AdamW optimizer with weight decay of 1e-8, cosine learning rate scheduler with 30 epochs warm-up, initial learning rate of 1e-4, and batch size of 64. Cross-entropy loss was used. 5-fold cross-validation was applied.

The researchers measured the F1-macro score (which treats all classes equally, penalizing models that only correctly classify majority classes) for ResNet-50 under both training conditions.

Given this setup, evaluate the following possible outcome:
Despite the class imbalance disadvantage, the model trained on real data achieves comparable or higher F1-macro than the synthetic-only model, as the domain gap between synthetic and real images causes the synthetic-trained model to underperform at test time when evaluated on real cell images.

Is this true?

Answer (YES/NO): NO